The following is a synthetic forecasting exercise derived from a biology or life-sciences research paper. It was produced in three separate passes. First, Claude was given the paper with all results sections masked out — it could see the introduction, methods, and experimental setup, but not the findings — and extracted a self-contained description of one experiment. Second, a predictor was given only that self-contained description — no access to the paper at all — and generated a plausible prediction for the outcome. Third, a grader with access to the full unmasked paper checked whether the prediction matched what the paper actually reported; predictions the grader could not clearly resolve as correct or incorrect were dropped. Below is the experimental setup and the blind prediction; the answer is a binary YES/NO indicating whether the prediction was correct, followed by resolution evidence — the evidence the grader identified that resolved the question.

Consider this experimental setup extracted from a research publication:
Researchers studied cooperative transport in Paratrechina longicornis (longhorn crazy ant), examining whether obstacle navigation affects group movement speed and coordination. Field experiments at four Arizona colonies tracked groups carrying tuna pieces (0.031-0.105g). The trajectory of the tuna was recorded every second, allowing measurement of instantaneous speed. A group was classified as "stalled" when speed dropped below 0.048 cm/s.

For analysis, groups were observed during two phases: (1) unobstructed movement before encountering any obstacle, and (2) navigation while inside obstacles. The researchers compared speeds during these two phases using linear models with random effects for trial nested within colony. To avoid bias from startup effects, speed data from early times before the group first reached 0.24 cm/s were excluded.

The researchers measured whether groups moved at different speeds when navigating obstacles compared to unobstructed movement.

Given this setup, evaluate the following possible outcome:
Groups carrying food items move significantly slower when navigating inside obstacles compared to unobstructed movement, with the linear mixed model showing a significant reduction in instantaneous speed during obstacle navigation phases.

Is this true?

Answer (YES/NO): NO